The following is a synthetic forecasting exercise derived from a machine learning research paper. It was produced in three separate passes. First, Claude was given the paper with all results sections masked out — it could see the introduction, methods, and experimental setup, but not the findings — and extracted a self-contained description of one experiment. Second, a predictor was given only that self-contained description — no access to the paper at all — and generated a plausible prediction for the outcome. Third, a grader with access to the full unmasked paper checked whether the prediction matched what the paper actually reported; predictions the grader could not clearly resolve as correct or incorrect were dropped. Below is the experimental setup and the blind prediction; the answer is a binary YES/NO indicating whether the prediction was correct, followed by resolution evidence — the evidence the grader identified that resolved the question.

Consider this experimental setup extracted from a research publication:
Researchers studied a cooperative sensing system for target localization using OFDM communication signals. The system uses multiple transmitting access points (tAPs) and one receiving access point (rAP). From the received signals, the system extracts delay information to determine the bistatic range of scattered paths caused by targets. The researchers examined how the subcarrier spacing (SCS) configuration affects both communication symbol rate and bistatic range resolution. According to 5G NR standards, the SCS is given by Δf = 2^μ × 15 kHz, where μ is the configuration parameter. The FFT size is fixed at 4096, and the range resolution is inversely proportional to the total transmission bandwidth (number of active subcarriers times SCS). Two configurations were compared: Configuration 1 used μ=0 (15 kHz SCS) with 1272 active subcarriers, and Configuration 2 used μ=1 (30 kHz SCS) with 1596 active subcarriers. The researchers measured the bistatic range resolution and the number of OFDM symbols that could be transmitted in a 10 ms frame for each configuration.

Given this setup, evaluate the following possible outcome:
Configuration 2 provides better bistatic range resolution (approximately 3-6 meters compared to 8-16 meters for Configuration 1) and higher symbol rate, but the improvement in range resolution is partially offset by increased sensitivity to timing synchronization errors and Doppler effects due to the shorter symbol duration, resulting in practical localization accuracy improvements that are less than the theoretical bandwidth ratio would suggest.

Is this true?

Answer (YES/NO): NO